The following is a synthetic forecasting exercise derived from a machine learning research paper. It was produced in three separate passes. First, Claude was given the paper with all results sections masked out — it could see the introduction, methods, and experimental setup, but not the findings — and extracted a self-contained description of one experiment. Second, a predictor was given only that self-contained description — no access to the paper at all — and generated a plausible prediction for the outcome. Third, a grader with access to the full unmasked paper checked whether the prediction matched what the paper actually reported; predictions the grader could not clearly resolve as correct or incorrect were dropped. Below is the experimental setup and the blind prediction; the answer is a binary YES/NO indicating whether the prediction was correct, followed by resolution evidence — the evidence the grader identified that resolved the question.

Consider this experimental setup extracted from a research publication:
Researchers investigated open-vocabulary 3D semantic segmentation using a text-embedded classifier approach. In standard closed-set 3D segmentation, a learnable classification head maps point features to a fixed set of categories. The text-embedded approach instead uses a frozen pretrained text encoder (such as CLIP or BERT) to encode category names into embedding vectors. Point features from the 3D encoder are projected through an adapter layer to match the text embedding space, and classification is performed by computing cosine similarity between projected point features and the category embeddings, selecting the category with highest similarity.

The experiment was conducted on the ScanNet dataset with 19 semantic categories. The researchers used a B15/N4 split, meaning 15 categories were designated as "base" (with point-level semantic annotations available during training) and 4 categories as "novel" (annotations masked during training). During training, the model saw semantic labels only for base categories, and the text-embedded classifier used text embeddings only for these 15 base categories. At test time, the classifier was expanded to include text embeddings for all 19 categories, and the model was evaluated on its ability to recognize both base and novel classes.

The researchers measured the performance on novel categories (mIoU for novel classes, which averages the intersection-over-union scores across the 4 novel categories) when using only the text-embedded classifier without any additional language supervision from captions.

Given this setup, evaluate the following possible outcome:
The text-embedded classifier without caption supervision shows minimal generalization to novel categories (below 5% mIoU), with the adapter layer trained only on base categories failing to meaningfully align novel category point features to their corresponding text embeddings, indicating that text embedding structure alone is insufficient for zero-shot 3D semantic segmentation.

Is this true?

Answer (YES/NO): YES